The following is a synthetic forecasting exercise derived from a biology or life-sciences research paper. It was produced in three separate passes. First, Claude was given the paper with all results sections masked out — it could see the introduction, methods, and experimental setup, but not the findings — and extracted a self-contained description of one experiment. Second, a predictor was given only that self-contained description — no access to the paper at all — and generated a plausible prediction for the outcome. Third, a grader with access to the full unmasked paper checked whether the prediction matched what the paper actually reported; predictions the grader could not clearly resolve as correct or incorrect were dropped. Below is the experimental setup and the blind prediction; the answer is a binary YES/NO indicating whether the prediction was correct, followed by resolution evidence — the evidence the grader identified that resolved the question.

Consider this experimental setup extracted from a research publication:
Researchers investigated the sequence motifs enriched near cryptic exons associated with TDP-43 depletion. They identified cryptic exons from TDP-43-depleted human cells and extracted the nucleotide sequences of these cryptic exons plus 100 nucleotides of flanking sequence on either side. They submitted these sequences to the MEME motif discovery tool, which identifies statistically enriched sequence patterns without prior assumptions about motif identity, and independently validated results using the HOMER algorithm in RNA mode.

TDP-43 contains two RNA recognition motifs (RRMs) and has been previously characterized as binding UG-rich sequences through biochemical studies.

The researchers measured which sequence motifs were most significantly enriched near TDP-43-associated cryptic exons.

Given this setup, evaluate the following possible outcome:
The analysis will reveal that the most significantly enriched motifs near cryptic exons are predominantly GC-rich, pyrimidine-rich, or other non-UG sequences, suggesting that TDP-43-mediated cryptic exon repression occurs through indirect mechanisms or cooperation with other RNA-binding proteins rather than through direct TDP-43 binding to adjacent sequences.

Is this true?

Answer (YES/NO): NO